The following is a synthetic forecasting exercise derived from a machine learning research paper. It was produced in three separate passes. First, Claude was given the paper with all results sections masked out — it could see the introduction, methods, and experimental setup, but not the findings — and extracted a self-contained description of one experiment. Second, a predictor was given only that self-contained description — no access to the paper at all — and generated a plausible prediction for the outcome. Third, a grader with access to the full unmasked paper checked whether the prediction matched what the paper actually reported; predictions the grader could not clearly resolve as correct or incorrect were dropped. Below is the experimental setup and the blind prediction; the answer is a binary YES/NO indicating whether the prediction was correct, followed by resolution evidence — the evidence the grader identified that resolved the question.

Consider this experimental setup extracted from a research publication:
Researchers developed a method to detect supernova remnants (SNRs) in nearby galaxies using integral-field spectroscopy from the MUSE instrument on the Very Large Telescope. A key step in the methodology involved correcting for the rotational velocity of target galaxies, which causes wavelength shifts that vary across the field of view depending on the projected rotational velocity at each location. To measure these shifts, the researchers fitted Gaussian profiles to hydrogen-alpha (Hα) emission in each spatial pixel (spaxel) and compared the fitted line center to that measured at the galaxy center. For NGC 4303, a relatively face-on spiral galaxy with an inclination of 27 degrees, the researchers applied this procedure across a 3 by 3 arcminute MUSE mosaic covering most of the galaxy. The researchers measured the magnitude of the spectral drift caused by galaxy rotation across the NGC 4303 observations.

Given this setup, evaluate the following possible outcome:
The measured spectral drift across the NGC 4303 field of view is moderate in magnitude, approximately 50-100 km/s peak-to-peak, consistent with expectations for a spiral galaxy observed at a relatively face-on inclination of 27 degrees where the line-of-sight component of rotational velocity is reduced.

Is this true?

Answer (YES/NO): YES